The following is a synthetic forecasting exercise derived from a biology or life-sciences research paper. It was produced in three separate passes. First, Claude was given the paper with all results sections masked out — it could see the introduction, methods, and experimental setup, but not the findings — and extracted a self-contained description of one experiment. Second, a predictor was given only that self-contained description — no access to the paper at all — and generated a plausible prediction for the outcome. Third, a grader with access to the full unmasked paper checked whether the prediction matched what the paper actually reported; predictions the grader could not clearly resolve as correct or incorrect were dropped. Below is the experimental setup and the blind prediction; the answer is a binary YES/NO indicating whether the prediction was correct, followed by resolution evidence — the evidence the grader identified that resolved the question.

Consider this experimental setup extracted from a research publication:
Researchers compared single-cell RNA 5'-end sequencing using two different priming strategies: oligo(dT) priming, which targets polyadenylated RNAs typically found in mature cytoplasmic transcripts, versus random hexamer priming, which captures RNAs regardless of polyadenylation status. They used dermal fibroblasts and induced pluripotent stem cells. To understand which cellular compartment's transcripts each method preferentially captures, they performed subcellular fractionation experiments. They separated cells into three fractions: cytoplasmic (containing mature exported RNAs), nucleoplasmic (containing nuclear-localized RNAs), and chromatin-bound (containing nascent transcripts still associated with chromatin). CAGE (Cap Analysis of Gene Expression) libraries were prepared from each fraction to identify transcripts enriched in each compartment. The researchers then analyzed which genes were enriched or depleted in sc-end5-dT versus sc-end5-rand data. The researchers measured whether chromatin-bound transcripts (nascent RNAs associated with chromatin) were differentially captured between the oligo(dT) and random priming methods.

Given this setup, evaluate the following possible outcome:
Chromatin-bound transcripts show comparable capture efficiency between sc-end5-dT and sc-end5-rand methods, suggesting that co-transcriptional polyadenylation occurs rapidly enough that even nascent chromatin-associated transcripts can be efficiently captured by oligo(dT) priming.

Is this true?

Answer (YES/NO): NO